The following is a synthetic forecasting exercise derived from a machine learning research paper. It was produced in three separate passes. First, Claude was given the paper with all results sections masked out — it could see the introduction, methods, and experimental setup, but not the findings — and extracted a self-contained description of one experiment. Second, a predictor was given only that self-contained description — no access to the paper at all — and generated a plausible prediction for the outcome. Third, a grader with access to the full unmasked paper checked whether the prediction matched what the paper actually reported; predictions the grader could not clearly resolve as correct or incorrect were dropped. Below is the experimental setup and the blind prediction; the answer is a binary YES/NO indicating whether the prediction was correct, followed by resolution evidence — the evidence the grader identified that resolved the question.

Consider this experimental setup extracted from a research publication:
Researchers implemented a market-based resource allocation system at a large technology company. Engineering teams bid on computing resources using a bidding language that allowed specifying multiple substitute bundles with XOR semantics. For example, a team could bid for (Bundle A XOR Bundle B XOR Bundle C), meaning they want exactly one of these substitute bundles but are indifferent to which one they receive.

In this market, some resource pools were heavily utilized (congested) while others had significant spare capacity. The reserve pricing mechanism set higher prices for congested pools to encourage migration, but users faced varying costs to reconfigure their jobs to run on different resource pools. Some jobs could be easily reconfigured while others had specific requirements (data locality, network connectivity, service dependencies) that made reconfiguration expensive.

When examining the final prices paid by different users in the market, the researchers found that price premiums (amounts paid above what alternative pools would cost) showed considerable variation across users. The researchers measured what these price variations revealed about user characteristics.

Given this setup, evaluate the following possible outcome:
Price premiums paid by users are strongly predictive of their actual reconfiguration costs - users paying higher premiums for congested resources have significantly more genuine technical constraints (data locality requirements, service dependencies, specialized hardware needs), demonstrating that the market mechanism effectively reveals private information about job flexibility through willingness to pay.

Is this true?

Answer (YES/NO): YES